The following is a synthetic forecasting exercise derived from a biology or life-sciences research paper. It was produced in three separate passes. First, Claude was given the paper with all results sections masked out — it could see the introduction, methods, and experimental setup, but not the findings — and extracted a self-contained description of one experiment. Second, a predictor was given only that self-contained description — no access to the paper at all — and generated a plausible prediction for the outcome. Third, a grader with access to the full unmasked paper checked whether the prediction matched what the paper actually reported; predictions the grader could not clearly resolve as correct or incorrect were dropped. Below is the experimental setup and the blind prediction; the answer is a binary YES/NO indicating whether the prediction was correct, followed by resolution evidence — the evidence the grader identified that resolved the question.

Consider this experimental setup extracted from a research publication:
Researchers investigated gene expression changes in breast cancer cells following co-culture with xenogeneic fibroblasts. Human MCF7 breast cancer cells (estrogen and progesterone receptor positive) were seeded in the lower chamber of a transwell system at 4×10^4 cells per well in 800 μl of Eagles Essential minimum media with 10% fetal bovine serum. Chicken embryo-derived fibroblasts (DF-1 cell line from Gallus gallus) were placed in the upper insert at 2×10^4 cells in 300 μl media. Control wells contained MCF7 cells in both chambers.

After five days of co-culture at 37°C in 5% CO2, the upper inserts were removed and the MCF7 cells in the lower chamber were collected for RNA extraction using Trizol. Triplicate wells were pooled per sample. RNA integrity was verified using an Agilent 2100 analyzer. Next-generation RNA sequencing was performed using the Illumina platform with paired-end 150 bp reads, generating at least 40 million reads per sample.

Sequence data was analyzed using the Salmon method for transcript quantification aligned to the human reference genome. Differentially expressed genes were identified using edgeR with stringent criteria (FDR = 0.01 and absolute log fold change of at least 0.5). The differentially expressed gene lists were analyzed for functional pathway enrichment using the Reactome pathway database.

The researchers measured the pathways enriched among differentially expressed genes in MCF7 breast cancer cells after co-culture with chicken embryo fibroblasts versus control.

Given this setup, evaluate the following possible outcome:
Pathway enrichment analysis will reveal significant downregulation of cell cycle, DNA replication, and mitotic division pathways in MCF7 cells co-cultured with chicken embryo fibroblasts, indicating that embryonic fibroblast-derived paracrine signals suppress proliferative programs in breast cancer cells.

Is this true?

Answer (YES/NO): NO